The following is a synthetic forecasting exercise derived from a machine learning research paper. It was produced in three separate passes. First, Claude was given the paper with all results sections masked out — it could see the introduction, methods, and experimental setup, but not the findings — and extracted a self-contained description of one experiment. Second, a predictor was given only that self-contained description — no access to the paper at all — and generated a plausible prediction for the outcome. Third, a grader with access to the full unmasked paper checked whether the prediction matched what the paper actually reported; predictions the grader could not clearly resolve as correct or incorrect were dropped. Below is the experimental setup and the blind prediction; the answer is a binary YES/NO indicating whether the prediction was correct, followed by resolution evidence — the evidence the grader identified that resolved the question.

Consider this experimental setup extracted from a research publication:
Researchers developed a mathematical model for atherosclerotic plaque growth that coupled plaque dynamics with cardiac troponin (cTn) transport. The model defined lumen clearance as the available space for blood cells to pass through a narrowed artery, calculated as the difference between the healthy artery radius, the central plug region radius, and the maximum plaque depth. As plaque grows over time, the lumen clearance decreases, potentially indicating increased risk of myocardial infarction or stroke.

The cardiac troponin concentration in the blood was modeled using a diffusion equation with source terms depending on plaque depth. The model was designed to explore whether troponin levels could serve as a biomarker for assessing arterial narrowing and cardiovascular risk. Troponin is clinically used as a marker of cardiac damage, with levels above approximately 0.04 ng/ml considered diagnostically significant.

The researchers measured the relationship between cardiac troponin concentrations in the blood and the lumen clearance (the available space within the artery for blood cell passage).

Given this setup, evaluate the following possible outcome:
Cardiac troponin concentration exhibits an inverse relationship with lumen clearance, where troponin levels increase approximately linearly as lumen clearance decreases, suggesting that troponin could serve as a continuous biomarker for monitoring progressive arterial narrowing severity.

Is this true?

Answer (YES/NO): NO